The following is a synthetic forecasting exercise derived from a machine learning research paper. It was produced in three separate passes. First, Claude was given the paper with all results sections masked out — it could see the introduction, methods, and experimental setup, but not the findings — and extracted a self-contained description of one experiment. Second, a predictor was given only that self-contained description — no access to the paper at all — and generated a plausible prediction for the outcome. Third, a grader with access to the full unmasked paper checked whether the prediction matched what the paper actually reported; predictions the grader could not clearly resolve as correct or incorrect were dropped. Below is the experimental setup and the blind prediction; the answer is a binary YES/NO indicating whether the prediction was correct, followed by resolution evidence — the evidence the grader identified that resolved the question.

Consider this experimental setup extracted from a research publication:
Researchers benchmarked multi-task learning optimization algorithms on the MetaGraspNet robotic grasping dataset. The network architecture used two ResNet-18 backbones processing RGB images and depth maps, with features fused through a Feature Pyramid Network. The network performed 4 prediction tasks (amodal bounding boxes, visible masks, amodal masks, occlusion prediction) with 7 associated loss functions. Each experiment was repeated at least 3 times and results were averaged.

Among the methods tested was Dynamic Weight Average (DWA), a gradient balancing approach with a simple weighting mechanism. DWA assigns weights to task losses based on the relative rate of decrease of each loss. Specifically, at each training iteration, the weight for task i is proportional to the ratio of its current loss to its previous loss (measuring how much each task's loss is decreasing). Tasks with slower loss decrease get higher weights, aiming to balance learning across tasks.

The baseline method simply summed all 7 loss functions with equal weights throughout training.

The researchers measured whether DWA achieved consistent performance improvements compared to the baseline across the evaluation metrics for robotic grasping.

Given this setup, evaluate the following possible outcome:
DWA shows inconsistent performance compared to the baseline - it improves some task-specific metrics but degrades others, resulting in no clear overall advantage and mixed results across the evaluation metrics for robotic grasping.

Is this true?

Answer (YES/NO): NO